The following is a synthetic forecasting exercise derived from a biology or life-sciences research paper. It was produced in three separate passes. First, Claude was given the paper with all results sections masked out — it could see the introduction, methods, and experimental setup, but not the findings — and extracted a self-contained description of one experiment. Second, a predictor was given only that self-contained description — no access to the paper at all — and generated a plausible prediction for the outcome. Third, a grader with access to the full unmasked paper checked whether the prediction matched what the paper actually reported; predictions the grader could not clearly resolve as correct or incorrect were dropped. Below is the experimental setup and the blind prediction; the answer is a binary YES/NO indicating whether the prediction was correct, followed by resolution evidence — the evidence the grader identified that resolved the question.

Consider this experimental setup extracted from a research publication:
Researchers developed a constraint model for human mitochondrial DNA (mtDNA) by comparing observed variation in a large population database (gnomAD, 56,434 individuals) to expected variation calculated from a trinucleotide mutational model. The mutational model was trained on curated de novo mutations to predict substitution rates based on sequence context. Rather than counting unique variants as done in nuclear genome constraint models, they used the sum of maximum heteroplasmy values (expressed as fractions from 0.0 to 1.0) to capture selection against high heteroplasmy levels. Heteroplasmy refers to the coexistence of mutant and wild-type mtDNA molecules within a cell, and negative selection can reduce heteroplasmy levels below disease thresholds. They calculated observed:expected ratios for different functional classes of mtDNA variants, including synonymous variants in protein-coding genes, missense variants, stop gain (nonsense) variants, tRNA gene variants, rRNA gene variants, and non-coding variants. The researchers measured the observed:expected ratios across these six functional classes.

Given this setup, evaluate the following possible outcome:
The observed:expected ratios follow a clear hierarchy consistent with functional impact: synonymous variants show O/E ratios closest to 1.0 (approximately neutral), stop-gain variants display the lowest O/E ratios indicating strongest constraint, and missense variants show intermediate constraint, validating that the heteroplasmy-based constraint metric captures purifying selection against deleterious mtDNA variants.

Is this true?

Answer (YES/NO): YES